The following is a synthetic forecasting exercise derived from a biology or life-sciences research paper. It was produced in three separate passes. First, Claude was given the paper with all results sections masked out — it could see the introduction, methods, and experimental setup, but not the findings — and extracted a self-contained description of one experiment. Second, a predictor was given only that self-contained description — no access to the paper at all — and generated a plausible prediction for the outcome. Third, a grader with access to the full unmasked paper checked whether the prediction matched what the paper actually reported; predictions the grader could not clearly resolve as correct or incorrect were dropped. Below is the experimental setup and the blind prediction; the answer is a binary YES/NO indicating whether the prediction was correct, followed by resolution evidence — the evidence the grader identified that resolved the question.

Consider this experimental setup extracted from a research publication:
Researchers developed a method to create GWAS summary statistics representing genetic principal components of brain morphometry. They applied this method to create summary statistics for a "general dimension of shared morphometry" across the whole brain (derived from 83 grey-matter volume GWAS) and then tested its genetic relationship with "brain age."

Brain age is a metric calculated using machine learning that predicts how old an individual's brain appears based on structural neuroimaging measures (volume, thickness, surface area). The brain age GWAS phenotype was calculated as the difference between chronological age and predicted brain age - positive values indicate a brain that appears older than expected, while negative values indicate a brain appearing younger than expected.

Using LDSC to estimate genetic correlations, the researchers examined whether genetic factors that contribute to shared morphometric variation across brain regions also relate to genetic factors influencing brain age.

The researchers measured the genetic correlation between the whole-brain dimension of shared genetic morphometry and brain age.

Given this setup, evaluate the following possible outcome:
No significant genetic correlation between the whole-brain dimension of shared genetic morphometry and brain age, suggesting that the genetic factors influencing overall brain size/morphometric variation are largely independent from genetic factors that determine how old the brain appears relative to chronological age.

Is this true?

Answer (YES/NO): NO